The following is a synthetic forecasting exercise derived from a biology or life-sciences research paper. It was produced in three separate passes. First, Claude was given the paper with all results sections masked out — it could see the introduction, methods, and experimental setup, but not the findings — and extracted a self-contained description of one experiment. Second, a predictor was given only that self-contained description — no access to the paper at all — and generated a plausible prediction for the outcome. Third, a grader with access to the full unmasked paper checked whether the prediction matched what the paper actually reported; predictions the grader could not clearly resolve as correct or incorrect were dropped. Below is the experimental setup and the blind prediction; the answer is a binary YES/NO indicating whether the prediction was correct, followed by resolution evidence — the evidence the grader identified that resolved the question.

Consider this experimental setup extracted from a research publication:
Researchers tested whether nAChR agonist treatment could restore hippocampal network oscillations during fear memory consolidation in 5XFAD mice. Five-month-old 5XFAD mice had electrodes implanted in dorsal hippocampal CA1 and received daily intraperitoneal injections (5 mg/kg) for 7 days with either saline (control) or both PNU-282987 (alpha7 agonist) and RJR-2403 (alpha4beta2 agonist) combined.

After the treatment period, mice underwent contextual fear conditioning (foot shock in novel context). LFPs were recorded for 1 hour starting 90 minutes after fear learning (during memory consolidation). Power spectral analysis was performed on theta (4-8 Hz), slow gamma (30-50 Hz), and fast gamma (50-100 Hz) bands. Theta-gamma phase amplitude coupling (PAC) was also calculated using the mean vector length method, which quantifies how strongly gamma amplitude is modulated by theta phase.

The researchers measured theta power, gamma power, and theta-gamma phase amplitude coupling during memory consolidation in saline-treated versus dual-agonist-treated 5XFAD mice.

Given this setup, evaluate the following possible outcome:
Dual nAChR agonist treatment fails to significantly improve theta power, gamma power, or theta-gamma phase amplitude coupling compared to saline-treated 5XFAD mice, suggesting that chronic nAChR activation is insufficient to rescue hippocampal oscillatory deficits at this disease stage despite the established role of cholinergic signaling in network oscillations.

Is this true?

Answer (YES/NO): NO